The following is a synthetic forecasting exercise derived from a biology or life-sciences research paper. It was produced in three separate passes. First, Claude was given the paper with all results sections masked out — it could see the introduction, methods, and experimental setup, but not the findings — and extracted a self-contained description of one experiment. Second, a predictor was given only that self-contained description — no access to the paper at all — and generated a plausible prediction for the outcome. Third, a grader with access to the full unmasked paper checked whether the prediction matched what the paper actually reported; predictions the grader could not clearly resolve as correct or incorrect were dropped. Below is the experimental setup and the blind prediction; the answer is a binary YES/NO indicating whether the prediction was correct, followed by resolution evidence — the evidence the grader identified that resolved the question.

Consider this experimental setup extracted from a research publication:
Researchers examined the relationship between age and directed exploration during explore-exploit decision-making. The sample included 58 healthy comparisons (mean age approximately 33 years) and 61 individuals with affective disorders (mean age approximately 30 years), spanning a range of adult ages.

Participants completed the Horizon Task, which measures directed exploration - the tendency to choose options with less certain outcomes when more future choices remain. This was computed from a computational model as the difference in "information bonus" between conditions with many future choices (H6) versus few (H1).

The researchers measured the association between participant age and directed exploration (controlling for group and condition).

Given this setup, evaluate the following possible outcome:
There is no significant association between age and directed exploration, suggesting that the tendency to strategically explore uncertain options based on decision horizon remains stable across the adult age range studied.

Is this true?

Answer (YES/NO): NO